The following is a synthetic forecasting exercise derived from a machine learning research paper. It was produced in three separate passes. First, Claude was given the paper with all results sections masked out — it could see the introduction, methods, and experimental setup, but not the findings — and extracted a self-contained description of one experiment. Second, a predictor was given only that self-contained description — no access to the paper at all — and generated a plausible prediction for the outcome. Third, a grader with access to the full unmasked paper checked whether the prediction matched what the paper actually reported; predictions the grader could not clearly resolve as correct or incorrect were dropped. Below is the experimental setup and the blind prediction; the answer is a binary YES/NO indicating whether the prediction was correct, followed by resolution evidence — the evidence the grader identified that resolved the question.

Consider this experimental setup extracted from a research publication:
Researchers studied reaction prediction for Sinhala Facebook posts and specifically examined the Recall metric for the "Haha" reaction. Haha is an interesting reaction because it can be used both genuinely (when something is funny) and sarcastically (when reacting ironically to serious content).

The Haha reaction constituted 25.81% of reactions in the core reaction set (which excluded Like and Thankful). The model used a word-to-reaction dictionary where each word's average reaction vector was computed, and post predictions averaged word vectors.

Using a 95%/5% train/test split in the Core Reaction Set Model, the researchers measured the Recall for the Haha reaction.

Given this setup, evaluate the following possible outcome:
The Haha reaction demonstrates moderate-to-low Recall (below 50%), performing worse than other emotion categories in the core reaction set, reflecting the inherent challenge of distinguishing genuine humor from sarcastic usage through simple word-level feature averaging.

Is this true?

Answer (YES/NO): NO